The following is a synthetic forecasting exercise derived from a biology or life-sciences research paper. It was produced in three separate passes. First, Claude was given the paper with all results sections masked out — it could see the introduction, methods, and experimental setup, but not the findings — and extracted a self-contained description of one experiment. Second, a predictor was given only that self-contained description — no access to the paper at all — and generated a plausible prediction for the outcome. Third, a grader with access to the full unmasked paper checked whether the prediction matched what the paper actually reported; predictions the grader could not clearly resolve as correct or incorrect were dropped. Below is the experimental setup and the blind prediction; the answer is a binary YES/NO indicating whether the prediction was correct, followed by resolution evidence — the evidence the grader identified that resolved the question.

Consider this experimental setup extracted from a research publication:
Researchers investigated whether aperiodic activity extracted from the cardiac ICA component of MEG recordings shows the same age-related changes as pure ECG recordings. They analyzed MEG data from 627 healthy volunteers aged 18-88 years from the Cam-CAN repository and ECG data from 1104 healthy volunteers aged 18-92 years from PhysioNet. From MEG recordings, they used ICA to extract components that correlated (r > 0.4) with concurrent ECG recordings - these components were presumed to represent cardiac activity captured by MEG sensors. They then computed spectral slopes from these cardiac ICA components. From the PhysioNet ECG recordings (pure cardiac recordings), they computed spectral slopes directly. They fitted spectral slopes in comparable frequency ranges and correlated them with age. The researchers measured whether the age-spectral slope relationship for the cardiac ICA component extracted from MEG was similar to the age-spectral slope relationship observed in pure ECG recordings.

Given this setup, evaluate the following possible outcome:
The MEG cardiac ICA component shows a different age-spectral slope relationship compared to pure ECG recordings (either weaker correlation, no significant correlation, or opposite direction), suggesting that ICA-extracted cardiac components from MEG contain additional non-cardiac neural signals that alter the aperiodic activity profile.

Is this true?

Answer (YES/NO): NO